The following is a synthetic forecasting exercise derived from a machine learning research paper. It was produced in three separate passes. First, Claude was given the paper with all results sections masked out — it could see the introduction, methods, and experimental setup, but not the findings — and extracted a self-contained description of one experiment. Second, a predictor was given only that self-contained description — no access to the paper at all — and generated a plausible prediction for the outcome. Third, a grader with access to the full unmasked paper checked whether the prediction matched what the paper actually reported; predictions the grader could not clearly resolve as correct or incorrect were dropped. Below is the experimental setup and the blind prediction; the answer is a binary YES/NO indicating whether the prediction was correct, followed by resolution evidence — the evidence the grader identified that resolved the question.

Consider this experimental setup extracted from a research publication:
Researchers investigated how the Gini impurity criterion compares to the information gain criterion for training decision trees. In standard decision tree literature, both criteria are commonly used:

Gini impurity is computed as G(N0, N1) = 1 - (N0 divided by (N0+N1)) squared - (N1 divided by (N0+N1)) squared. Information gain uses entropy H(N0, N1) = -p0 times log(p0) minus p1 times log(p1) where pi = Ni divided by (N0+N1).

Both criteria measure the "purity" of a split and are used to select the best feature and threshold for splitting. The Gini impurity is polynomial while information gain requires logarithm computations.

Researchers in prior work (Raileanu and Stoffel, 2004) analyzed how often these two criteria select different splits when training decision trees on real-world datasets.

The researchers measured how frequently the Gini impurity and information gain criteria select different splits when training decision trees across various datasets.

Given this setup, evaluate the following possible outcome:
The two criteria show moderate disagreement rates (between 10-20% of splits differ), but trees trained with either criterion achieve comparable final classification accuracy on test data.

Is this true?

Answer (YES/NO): NO